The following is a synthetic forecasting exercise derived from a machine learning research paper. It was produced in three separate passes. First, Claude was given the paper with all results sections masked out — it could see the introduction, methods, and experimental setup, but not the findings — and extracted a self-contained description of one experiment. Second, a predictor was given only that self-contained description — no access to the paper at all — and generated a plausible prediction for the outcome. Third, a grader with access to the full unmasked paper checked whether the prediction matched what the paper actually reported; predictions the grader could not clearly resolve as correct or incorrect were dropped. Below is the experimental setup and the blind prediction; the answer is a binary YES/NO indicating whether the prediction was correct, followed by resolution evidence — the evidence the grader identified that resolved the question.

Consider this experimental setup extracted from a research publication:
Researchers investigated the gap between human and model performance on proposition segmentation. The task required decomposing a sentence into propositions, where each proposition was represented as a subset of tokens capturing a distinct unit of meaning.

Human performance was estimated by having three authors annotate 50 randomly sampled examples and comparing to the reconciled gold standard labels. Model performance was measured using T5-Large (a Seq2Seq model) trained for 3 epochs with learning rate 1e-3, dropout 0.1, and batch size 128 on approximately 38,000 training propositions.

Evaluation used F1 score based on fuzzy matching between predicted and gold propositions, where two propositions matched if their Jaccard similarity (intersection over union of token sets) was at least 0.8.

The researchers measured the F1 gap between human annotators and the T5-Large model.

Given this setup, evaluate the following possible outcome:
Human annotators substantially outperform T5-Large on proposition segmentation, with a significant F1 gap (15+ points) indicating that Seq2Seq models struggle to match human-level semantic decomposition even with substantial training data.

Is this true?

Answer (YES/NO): NO